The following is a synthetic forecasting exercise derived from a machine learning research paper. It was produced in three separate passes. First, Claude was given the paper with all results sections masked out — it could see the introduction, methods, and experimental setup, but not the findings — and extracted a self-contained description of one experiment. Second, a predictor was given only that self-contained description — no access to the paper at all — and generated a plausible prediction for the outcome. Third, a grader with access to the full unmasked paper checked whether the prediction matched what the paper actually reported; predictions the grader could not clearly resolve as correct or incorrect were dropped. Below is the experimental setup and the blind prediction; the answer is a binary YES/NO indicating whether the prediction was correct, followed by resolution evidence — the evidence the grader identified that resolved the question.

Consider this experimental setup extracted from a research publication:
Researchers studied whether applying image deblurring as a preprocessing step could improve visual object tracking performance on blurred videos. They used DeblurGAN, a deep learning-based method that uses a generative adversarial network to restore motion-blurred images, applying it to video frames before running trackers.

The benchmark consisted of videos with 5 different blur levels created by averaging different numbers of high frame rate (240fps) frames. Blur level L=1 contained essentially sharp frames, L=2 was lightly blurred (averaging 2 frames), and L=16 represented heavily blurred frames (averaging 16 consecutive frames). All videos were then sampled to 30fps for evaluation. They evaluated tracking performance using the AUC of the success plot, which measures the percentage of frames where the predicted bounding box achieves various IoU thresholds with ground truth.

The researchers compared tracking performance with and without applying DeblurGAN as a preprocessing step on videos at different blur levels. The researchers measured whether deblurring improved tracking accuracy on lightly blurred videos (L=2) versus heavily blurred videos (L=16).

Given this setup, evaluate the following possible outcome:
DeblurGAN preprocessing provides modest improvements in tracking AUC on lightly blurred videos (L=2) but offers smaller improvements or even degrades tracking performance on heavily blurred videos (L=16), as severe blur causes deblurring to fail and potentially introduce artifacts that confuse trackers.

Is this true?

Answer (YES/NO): NO